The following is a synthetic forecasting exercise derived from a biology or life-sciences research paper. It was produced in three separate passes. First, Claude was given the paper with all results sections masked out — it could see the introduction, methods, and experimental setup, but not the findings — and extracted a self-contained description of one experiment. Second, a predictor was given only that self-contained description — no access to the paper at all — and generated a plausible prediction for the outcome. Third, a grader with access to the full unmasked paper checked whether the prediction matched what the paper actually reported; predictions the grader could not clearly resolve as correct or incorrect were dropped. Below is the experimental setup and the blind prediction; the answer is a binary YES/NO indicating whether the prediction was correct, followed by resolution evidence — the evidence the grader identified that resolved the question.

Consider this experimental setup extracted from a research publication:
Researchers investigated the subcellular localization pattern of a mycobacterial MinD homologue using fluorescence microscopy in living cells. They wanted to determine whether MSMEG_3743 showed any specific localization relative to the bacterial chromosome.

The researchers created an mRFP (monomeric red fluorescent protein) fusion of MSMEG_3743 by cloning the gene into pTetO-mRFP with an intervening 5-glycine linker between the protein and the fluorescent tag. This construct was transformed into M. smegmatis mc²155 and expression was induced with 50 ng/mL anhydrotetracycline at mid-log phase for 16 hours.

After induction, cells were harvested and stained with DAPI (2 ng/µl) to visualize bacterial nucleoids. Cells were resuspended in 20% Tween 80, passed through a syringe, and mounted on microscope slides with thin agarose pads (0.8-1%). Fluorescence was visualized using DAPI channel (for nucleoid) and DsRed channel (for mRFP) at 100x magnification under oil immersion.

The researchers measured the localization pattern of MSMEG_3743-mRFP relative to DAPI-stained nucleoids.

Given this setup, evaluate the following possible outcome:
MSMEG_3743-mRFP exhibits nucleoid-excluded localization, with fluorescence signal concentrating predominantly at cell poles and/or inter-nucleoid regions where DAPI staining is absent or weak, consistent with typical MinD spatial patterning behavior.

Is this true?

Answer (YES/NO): NO